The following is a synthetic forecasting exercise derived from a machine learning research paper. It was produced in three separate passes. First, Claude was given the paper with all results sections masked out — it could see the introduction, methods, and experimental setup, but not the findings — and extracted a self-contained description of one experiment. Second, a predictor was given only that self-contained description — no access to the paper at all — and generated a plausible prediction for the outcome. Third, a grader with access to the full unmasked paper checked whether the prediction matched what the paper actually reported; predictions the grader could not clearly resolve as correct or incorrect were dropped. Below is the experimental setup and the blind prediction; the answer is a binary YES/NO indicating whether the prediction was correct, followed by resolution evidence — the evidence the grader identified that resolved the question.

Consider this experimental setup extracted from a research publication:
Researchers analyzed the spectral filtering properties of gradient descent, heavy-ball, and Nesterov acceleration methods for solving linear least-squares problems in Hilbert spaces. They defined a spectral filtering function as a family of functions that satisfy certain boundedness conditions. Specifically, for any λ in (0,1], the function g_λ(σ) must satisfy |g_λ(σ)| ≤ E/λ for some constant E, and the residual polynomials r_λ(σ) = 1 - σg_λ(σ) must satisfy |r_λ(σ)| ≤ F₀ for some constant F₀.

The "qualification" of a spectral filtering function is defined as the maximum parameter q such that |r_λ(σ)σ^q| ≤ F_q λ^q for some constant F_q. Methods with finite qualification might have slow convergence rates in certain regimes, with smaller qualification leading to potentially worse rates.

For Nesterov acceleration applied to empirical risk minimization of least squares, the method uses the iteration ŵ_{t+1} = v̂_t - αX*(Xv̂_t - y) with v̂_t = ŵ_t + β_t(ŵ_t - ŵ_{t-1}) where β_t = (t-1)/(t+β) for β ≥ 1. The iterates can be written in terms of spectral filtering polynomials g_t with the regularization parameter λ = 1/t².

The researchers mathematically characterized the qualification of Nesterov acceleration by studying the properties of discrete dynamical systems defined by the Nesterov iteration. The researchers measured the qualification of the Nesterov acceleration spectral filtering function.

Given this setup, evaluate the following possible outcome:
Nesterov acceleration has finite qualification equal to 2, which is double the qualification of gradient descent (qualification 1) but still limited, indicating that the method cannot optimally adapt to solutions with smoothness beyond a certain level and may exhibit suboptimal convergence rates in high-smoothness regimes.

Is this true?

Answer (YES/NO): NO